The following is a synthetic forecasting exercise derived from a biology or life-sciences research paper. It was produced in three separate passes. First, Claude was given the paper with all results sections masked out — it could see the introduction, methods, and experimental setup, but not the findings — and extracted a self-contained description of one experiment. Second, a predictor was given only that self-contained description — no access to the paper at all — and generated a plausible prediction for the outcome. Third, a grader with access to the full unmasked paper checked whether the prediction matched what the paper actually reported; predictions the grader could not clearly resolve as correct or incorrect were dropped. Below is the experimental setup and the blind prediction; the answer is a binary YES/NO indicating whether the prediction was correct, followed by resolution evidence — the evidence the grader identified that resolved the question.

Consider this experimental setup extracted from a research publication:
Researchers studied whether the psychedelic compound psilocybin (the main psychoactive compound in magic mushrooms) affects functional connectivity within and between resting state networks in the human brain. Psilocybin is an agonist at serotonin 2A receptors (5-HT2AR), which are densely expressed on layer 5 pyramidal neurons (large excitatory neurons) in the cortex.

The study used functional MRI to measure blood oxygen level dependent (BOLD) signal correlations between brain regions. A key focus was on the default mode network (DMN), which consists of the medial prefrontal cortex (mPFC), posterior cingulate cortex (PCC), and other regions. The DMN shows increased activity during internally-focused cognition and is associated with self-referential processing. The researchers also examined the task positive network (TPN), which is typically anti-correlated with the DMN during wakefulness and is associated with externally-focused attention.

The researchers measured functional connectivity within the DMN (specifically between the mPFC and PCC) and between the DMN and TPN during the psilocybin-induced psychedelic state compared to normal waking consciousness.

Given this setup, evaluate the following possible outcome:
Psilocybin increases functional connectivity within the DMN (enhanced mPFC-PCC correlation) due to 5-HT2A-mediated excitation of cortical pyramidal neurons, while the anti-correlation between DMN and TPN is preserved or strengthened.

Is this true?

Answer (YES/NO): NO